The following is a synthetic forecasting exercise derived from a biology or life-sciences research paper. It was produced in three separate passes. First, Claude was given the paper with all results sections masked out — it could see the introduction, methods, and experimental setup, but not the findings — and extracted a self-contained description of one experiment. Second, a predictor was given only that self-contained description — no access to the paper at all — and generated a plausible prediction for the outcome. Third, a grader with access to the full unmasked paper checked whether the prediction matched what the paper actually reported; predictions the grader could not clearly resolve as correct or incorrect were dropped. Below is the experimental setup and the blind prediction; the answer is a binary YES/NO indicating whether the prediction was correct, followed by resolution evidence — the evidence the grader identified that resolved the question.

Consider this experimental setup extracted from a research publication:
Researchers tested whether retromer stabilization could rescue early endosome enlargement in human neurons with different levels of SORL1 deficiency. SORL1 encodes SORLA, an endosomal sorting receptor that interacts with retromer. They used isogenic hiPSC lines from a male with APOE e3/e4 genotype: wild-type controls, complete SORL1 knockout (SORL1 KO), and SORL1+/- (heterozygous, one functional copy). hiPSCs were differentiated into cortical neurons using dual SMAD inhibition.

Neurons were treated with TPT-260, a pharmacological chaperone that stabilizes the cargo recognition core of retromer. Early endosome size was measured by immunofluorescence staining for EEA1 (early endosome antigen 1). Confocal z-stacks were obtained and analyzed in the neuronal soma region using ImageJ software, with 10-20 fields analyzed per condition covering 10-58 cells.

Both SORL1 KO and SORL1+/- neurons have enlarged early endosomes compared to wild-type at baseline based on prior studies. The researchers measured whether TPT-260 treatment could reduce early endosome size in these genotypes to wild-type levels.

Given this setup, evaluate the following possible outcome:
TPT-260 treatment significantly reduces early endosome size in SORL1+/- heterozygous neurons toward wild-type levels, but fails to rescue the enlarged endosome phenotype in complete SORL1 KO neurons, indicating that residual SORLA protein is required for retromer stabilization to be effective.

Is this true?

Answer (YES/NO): NO